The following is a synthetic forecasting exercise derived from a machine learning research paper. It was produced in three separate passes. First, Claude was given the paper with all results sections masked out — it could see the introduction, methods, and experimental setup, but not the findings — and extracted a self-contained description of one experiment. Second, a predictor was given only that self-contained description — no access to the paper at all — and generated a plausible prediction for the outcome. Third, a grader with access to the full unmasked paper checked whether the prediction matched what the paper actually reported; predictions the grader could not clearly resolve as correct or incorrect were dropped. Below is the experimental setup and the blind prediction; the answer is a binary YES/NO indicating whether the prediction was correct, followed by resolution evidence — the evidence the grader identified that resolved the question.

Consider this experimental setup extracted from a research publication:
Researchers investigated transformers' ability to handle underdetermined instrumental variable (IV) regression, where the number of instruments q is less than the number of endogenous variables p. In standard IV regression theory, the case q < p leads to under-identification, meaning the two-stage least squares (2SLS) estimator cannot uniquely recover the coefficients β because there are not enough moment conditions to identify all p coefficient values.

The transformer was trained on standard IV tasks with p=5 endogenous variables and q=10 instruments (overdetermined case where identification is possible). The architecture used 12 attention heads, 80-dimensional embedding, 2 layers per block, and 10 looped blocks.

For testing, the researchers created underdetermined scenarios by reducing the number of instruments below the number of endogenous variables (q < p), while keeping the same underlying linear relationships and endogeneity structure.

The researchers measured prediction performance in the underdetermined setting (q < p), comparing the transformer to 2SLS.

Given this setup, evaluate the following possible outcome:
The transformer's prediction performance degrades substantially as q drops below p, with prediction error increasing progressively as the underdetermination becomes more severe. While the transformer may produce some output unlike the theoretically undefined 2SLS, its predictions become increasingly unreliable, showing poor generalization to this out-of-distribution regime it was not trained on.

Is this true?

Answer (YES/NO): NO